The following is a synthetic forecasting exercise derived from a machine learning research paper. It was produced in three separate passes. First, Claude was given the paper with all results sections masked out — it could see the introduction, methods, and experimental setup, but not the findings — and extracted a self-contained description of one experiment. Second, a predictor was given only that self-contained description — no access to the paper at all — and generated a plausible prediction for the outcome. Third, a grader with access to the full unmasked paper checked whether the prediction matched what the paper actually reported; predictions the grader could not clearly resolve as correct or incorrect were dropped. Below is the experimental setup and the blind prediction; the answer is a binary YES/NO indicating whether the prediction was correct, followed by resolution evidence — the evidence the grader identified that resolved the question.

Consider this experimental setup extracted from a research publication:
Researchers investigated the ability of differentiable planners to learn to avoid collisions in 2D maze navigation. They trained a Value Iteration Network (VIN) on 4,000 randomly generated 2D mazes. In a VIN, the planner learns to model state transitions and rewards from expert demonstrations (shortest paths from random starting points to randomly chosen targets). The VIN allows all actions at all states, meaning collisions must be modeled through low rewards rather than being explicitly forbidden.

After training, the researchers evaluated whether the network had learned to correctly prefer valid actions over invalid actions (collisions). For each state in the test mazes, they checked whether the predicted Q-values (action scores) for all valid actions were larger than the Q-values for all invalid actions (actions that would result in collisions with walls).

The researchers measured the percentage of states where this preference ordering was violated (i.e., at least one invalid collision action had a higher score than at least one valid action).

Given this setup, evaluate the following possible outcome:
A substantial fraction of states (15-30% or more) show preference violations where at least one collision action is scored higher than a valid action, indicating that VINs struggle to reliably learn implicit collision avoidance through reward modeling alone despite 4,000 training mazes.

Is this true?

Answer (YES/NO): YES